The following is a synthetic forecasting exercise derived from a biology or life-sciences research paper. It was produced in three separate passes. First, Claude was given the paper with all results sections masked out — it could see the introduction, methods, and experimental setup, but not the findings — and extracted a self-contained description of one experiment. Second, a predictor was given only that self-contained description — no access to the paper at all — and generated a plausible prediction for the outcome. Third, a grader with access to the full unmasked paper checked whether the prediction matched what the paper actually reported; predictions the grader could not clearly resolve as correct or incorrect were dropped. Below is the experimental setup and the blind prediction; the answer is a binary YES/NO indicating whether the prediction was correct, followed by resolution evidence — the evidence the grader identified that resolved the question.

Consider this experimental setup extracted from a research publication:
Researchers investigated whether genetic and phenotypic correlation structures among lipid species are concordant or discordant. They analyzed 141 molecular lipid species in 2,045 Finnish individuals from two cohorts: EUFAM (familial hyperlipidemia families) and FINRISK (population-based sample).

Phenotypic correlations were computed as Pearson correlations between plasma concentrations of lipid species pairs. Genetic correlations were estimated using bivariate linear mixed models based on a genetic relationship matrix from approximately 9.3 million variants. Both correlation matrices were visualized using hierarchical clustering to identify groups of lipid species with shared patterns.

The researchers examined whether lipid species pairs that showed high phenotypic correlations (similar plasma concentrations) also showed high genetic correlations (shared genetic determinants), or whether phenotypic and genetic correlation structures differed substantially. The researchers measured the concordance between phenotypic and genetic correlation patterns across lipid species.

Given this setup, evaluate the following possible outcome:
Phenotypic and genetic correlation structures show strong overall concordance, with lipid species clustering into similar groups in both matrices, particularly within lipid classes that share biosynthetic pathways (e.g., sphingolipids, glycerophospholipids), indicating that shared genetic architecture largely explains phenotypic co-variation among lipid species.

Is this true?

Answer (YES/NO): NO